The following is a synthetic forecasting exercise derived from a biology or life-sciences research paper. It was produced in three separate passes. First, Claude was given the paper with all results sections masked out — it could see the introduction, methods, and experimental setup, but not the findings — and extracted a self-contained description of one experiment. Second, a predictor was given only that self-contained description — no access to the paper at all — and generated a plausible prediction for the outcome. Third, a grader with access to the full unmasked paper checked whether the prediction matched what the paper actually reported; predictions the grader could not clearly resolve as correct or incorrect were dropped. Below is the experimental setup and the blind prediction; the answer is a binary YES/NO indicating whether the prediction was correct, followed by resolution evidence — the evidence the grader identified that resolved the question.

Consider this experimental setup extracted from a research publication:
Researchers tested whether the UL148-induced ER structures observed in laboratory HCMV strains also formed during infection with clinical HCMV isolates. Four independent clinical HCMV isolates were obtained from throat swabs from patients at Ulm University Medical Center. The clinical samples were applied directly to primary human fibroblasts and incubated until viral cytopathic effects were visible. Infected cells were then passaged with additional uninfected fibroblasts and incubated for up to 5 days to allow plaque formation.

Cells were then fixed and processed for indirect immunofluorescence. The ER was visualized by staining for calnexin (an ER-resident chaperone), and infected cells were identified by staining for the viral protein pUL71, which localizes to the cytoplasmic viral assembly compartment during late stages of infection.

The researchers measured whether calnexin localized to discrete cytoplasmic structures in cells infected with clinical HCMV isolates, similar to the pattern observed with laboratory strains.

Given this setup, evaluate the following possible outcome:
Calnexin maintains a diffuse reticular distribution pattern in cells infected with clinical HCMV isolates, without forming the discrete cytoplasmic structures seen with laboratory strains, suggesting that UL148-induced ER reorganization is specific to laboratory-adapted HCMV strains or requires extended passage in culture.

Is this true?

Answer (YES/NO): NO